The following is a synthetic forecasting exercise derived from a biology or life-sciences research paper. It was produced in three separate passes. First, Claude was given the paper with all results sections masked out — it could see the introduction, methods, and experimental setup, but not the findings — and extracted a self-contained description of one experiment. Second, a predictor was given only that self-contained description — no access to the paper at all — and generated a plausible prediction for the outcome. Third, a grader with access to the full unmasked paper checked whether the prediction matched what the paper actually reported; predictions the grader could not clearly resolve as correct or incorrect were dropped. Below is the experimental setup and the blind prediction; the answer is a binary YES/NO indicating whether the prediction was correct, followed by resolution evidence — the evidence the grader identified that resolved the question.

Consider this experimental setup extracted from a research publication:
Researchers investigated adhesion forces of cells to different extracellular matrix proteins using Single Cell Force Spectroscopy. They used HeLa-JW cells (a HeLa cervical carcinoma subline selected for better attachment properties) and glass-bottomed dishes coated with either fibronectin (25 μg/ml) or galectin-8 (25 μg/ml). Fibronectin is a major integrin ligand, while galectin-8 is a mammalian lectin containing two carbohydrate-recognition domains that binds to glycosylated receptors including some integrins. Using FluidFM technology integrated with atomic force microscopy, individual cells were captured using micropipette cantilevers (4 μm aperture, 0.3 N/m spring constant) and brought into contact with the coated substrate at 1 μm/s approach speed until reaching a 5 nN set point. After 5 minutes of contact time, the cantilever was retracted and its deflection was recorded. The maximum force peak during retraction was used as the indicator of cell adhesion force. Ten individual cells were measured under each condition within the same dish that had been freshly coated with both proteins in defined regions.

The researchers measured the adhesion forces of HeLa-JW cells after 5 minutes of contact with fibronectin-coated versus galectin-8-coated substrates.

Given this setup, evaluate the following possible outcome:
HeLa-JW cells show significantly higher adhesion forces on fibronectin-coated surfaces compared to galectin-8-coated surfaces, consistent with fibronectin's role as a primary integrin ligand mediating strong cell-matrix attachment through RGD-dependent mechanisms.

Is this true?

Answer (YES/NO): NO